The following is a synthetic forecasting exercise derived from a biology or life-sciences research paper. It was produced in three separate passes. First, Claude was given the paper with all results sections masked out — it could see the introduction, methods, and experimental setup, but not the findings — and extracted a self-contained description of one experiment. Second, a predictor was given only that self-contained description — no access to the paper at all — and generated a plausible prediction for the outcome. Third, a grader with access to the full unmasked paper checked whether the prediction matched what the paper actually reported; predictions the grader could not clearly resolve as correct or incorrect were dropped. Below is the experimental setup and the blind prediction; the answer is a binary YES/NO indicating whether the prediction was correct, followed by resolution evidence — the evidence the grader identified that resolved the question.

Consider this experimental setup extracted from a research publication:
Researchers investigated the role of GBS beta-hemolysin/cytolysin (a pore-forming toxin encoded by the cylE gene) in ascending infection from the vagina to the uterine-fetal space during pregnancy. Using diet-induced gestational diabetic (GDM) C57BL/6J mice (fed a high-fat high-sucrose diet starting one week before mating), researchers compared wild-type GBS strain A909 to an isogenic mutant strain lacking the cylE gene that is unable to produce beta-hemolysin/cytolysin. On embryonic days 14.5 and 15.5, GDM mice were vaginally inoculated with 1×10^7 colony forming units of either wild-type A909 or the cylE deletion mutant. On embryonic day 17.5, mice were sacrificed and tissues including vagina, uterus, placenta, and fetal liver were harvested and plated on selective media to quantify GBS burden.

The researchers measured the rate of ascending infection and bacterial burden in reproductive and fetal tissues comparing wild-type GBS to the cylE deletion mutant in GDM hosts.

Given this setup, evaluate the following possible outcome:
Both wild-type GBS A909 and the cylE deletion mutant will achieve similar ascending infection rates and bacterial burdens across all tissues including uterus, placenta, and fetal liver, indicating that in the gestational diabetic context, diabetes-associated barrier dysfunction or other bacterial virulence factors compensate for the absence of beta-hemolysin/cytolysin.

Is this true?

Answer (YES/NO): NO